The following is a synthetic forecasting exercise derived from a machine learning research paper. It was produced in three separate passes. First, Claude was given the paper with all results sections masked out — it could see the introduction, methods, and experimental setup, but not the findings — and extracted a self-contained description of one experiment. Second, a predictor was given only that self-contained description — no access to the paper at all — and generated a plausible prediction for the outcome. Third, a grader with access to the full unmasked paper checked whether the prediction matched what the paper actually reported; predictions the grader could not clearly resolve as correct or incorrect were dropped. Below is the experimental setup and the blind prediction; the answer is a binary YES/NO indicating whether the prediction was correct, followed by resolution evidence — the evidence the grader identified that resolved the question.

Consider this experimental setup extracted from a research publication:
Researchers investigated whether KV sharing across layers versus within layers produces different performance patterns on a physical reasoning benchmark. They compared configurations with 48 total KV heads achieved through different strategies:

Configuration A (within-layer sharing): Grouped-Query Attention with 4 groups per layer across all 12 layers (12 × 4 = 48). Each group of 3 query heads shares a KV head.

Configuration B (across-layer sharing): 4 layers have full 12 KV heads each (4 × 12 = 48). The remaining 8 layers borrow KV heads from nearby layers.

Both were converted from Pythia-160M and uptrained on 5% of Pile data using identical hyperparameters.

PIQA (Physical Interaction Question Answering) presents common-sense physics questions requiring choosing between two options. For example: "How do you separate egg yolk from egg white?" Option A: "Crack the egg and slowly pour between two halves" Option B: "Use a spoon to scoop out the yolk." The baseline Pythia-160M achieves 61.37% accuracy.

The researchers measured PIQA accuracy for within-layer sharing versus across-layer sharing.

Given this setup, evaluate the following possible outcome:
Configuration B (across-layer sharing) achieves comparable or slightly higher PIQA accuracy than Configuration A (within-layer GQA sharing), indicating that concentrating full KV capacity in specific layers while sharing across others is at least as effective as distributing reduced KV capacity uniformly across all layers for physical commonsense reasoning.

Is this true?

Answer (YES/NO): NO